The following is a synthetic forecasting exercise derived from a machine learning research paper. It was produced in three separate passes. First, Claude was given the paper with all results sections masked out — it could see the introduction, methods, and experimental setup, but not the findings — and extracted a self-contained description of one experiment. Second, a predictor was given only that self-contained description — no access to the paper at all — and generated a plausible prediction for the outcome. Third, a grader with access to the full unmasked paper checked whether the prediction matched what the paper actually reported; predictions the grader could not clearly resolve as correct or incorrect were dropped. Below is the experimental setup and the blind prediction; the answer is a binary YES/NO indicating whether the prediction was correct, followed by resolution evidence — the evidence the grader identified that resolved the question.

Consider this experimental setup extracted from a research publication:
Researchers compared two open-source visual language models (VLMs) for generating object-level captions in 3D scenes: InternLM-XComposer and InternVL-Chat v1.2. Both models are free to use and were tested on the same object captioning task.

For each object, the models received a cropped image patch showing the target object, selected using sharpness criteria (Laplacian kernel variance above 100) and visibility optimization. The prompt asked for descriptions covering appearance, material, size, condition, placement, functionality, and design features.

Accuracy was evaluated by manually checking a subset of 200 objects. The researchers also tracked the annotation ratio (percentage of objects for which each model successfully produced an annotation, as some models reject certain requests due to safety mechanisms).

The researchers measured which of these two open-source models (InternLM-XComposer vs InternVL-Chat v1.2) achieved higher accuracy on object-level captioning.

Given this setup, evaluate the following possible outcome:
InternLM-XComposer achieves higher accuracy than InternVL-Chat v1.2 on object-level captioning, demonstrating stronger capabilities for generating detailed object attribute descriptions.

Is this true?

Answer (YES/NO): NO